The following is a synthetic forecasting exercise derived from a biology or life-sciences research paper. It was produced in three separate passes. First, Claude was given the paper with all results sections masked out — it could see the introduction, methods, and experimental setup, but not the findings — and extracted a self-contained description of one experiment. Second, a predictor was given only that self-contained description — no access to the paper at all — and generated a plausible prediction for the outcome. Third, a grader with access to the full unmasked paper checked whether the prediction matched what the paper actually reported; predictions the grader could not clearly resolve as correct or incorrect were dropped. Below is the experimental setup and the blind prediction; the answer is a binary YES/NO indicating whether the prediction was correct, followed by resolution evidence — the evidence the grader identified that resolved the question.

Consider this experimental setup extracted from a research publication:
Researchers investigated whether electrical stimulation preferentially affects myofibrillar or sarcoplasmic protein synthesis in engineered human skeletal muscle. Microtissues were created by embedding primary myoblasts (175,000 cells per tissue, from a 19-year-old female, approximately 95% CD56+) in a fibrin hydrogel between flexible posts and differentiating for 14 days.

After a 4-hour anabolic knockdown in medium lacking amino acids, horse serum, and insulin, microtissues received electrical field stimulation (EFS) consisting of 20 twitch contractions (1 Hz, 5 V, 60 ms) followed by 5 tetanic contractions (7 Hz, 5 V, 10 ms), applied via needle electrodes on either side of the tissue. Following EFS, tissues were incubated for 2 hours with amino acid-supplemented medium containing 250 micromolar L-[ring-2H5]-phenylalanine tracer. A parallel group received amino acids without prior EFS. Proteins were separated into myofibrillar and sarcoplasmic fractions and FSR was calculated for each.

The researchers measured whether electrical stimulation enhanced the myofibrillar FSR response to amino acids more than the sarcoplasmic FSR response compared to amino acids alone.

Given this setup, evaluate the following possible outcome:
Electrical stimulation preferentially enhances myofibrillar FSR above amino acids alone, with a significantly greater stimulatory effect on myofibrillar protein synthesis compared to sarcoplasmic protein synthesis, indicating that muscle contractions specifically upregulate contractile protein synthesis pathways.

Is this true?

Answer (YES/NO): NO